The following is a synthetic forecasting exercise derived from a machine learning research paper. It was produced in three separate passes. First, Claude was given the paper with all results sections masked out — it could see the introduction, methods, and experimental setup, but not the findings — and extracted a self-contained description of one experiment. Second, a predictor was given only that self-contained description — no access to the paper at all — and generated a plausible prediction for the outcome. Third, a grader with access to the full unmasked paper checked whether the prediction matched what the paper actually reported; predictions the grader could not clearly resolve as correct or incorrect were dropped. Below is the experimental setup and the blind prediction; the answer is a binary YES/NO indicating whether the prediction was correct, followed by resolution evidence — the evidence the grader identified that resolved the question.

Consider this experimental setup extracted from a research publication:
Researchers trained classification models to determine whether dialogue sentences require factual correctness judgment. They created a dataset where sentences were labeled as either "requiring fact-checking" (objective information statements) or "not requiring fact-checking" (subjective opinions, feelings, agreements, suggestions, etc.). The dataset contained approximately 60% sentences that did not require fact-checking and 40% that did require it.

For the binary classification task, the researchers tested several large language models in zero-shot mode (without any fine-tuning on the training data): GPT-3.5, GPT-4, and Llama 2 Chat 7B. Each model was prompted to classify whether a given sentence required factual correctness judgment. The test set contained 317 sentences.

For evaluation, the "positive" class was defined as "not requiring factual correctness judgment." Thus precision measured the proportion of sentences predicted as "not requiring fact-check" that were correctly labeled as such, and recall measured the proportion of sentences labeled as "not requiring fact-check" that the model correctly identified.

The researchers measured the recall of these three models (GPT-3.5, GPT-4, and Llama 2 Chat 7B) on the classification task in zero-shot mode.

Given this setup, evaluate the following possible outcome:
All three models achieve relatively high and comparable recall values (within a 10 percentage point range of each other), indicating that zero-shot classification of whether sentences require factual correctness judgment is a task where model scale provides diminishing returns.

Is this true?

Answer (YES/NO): NO